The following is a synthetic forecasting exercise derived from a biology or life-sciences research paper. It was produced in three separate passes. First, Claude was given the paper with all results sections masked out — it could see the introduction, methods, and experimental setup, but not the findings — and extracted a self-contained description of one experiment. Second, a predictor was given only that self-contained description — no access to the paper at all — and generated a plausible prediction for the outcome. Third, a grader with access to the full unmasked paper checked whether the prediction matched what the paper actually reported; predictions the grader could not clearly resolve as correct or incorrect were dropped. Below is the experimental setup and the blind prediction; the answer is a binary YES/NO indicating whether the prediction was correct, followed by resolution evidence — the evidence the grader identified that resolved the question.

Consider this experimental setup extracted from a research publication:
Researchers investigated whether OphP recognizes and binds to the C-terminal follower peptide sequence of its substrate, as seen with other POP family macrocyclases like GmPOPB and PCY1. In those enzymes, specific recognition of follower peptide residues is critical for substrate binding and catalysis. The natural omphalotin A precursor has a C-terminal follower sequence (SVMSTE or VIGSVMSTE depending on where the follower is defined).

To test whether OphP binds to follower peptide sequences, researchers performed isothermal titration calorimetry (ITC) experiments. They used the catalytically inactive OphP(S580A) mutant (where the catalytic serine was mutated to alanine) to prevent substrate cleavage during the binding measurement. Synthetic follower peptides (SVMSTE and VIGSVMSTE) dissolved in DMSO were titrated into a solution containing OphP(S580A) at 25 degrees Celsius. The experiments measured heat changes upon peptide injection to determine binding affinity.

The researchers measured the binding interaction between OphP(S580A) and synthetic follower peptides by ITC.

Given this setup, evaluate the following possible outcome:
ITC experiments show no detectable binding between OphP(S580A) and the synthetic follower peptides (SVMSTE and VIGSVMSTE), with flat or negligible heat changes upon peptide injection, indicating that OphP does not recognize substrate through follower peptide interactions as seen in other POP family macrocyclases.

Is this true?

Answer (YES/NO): YES